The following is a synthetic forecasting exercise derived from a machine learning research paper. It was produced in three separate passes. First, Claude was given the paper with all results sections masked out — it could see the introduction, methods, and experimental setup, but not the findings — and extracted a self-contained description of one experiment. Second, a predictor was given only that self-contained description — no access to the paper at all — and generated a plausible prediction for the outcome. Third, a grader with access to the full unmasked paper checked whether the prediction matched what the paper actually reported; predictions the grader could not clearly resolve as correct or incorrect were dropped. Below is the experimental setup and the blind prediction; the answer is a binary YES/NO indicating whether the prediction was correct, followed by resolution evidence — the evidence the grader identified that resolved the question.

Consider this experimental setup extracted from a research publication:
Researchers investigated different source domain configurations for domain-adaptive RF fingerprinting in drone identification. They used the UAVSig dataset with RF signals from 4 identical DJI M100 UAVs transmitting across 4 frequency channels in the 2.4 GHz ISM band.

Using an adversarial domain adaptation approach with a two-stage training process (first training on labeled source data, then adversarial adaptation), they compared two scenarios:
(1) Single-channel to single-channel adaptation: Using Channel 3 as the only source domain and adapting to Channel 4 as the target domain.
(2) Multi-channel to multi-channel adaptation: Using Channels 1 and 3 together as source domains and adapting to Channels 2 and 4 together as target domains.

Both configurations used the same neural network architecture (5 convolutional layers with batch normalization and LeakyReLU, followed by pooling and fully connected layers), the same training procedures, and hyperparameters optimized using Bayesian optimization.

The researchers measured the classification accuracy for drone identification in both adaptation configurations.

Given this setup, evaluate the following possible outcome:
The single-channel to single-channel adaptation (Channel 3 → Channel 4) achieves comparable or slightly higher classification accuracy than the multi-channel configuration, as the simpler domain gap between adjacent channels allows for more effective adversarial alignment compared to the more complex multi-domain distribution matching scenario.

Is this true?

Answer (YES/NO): NO